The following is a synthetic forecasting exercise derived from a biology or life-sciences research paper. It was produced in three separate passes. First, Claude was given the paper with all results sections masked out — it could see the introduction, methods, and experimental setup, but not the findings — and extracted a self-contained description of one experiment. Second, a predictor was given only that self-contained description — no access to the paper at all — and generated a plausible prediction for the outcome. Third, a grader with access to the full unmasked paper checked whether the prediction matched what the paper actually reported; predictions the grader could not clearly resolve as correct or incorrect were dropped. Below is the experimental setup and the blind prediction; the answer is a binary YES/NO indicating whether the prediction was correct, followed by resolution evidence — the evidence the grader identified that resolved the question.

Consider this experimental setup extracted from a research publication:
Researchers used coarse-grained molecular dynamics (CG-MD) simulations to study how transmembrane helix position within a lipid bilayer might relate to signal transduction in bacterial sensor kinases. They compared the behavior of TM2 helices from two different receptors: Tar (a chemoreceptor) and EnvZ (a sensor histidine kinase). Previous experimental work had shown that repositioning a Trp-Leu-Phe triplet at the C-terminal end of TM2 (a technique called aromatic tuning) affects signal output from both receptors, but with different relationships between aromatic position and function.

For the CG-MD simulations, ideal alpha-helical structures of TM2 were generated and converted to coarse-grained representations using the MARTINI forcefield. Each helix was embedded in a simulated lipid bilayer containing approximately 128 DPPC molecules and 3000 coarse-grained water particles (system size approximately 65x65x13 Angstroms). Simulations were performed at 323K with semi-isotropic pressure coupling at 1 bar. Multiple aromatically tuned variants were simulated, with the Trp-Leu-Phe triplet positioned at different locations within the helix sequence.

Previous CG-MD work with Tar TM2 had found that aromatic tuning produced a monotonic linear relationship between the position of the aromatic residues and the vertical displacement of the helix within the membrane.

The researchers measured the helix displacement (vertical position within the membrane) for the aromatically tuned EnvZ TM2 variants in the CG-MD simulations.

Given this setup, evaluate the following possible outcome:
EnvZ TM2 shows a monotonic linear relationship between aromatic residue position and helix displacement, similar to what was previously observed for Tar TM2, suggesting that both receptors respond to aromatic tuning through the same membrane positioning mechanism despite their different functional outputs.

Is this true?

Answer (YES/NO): NO